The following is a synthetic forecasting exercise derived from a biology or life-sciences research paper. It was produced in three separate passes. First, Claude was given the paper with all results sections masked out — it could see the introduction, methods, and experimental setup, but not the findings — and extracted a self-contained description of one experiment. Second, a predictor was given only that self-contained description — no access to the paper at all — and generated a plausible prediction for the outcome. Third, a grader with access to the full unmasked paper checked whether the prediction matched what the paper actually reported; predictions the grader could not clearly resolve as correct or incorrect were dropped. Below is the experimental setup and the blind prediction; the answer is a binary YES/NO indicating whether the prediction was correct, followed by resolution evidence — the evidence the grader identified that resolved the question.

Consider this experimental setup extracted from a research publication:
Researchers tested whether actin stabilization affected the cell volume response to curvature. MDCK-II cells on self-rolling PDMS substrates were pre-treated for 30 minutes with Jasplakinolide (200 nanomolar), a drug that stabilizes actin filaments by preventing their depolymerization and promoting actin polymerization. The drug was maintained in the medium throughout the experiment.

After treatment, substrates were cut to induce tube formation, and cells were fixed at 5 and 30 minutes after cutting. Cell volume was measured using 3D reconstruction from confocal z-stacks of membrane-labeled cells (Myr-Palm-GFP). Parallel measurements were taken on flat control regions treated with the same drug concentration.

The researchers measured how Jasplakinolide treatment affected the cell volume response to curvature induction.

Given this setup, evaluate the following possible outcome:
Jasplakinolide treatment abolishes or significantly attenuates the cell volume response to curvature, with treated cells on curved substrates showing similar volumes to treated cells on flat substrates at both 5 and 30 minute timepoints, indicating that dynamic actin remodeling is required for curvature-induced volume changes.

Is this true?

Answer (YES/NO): NO